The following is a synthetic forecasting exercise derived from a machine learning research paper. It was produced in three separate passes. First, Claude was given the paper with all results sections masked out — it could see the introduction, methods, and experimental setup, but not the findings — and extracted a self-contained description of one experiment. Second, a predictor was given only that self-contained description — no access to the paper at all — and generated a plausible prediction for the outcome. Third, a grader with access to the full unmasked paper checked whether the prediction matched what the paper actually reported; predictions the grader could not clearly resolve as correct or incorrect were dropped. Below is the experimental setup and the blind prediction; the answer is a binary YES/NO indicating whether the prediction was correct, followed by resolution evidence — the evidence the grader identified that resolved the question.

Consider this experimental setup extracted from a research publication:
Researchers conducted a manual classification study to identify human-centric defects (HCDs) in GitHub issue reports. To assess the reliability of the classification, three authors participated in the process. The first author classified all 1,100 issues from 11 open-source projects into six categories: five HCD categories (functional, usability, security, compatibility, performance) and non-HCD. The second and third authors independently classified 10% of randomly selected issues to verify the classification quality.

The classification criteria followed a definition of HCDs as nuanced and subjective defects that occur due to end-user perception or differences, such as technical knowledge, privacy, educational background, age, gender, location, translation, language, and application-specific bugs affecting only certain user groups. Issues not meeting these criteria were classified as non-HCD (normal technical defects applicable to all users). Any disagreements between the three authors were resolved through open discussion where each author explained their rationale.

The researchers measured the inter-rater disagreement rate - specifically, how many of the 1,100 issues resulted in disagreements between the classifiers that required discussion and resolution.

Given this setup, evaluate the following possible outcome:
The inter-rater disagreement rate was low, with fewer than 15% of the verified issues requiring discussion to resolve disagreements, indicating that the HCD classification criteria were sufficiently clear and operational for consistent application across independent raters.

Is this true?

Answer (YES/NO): NO